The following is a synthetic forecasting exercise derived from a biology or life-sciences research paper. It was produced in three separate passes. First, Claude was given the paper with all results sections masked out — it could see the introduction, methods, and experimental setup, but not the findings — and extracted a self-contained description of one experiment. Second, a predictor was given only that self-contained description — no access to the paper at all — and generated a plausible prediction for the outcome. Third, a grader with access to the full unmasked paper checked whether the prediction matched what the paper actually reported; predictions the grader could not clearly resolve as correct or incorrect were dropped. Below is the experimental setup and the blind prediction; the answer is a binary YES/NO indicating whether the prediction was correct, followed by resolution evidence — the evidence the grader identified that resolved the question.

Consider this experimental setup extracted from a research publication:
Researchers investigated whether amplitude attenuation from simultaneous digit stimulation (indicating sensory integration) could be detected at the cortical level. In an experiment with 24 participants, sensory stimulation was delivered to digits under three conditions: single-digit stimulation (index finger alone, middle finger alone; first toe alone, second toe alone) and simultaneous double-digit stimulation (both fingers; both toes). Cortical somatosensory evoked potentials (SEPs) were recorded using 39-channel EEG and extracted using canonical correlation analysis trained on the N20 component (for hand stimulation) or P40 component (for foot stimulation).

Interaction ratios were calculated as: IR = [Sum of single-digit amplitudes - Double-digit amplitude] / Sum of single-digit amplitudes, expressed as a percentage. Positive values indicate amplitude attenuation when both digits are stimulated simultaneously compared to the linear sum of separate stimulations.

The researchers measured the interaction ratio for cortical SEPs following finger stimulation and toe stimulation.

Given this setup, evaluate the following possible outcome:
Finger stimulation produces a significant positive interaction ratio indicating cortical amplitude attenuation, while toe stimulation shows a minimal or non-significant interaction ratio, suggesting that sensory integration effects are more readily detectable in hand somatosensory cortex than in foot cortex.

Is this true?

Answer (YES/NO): NO